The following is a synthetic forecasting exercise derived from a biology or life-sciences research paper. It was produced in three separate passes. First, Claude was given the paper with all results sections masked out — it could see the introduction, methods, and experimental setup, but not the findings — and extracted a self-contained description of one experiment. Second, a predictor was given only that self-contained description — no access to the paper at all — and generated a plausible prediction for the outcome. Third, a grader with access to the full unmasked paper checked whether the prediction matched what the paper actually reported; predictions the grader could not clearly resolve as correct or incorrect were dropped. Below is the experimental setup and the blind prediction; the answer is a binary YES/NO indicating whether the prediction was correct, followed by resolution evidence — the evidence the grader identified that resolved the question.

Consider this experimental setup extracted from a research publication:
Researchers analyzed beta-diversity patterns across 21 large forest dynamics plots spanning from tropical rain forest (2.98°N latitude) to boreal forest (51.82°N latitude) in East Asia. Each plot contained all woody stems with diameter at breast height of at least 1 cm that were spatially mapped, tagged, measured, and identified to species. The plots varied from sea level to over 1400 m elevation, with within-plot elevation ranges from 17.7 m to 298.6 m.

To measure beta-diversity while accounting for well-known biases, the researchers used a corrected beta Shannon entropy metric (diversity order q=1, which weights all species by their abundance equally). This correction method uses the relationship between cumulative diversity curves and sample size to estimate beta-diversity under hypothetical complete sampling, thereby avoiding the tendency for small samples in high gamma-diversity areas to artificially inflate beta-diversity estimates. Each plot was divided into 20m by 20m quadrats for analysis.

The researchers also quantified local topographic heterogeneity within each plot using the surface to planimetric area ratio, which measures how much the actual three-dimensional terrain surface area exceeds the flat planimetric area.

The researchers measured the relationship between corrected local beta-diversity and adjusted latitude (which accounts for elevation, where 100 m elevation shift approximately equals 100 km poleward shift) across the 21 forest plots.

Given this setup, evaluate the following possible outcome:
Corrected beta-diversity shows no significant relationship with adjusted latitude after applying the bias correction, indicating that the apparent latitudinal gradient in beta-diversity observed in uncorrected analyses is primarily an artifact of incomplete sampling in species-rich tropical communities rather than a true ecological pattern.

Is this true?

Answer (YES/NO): NO